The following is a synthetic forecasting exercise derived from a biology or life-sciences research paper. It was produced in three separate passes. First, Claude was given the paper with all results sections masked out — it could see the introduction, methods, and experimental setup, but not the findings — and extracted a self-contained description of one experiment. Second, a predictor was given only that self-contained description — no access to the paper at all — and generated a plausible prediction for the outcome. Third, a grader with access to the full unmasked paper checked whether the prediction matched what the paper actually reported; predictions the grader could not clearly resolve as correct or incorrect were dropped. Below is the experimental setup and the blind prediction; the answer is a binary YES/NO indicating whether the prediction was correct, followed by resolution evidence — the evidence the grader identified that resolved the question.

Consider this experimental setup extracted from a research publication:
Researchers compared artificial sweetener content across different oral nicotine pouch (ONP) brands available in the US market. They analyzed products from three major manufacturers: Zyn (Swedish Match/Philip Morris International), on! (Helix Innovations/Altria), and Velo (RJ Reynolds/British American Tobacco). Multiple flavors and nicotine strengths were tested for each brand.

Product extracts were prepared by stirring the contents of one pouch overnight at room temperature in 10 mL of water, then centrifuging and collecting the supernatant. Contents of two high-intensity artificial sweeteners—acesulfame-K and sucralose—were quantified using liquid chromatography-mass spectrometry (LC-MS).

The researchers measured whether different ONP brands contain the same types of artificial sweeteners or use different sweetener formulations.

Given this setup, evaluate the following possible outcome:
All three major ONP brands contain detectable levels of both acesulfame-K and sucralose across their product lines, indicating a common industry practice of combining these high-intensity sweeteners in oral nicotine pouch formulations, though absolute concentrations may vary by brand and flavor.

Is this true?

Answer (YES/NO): NO